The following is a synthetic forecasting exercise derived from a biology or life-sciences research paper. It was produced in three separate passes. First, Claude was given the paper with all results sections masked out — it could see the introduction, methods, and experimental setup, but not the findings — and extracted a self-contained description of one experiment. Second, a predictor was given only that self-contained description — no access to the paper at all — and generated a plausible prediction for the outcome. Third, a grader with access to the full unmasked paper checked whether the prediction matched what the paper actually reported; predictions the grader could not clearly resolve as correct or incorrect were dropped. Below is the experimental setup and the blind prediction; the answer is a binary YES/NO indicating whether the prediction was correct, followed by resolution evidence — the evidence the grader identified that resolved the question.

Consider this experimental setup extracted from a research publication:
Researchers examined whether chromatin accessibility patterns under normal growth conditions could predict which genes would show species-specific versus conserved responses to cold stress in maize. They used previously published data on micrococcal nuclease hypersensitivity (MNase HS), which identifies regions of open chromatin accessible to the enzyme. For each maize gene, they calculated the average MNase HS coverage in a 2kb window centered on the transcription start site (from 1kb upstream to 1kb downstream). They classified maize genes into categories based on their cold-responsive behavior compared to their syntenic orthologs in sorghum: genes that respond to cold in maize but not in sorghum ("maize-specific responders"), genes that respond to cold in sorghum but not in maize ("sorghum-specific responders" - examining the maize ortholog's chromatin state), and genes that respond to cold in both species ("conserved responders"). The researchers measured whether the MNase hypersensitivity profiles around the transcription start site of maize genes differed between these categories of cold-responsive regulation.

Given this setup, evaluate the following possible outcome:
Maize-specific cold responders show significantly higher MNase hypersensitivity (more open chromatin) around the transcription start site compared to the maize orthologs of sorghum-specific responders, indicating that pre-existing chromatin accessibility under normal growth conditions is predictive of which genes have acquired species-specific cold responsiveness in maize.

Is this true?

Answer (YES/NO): YES